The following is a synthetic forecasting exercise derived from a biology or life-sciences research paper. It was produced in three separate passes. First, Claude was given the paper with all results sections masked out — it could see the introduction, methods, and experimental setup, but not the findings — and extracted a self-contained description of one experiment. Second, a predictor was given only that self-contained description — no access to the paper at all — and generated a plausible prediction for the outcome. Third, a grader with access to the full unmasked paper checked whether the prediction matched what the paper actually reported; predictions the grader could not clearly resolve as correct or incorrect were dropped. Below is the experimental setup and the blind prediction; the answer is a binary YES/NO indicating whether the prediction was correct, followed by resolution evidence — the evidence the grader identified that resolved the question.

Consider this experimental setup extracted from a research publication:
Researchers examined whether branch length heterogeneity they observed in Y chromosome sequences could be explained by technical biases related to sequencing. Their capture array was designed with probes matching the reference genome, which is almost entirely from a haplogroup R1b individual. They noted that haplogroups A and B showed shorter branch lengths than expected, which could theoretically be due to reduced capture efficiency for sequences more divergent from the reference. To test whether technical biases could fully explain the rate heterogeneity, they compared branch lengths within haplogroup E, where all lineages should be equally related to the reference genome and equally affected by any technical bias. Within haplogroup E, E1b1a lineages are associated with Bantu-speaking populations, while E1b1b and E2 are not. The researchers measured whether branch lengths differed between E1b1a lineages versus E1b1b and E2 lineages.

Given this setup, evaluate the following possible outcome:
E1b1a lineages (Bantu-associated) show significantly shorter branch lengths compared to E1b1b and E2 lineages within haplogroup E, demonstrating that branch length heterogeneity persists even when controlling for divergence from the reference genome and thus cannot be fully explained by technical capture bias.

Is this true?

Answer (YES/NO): NO